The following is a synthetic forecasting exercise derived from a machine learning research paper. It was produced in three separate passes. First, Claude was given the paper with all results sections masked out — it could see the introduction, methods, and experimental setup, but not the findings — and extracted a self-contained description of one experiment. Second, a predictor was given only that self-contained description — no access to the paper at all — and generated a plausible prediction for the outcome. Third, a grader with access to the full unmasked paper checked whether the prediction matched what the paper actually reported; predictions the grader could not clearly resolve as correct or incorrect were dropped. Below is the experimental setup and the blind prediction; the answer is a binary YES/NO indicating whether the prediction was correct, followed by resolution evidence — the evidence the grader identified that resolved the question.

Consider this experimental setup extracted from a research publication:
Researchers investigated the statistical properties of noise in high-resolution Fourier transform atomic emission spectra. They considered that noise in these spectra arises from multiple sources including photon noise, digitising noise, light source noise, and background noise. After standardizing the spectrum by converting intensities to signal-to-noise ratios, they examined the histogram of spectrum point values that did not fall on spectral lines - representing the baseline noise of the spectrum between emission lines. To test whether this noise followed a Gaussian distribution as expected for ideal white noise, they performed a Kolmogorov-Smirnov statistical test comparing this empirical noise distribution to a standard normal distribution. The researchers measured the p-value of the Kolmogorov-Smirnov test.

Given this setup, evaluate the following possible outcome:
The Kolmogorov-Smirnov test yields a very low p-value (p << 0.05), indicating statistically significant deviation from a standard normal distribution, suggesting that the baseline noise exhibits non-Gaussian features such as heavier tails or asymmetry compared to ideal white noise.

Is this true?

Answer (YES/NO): NO